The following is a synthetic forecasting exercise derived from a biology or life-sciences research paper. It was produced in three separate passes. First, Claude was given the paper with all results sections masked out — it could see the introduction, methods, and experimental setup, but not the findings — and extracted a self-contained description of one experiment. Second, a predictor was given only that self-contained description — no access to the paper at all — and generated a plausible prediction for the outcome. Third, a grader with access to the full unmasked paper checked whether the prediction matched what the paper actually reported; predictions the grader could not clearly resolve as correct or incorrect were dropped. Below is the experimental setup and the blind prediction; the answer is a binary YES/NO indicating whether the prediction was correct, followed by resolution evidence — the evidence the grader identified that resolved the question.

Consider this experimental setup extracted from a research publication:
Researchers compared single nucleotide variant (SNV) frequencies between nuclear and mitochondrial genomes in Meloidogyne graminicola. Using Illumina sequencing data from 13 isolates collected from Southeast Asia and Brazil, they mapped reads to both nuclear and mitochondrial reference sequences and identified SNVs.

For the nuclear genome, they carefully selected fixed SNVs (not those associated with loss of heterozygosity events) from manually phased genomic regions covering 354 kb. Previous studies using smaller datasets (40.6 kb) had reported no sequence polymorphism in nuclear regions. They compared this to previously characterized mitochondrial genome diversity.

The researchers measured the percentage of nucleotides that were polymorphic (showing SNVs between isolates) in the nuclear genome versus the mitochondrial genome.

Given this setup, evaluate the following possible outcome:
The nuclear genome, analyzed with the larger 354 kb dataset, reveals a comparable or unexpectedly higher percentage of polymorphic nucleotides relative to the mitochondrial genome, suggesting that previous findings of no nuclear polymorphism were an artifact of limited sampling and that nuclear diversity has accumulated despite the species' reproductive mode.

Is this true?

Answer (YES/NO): NO